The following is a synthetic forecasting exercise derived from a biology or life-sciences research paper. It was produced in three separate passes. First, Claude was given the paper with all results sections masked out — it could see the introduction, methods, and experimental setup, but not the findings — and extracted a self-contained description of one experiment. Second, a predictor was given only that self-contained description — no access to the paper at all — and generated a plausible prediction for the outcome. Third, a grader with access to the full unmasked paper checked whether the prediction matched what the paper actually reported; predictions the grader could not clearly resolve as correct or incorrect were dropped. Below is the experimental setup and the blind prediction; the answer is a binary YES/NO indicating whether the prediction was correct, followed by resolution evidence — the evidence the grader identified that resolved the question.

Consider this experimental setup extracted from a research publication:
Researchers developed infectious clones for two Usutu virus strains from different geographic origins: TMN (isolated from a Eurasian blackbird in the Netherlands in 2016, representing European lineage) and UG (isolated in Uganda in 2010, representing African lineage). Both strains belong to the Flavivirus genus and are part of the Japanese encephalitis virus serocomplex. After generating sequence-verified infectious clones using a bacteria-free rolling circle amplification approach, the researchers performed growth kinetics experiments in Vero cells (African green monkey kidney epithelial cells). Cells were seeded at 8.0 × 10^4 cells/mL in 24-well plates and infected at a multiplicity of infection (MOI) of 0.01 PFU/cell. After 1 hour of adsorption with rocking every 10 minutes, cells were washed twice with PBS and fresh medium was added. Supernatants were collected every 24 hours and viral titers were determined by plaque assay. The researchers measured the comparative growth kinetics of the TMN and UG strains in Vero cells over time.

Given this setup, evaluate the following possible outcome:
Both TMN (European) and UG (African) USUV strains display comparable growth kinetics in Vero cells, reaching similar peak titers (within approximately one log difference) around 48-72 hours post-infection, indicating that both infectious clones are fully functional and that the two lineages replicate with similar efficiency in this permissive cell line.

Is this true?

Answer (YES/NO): YES